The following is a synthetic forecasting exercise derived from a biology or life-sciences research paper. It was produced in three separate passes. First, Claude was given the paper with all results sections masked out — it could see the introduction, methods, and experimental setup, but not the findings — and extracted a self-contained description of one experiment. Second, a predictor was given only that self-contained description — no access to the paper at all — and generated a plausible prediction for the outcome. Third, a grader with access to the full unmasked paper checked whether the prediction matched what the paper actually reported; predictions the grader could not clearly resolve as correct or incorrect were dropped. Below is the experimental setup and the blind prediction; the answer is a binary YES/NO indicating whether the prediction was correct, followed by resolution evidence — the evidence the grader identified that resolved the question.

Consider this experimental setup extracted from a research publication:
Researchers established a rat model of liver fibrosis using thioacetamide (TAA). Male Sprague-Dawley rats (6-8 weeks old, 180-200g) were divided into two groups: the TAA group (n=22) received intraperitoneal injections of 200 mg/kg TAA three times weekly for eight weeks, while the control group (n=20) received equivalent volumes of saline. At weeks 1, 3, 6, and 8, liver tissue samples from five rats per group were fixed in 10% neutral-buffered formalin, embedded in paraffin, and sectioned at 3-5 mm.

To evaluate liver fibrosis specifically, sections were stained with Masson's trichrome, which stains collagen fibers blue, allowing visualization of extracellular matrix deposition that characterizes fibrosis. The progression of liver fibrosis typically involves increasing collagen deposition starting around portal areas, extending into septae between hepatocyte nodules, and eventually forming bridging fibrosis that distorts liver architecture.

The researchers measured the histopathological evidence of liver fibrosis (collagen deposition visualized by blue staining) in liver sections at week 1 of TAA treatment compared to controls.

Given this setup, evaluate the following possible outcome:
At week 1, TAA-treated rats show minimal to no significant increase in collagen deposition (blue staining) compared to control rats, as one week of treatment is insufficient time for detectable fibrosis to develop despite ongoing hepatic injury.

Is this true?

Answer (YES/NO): YES